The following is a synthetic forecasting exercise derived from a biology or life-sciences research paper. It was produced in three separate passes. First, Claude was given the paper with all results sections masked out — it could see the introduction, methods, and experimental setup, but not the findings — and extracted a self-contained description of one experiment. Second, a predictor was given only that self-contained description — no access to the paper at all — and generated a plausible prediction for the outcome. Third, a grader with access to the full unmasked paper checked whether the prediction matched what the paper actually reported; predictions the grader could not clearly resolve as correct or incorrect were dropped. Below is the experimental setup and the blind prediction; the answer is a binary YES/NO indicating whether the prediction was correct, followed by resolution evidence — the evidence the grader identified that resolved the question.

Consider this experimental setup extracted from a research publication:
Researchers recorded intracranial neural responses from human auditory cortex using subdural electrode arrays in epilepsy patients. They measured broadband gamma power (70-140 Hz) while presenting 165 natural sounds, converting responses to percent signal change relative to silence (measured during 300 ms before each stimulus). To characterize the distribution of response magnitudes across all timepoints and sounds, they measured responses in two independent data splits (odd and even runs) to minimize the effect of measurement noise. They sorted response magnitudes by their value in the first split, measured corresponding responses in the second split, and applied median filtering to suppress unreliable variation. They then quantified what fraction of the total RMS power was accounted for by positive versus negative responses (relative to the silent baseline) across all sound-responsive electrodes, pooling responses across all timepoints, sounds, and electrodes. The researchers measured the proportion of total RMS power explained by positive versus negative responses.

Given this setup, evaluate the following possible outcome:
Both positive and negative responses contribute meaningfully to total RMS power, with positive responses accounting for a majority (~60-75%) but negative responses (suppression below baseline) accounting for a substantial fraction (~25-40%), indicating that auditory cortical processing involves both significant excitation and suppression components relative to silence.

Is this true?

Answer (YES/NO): NO